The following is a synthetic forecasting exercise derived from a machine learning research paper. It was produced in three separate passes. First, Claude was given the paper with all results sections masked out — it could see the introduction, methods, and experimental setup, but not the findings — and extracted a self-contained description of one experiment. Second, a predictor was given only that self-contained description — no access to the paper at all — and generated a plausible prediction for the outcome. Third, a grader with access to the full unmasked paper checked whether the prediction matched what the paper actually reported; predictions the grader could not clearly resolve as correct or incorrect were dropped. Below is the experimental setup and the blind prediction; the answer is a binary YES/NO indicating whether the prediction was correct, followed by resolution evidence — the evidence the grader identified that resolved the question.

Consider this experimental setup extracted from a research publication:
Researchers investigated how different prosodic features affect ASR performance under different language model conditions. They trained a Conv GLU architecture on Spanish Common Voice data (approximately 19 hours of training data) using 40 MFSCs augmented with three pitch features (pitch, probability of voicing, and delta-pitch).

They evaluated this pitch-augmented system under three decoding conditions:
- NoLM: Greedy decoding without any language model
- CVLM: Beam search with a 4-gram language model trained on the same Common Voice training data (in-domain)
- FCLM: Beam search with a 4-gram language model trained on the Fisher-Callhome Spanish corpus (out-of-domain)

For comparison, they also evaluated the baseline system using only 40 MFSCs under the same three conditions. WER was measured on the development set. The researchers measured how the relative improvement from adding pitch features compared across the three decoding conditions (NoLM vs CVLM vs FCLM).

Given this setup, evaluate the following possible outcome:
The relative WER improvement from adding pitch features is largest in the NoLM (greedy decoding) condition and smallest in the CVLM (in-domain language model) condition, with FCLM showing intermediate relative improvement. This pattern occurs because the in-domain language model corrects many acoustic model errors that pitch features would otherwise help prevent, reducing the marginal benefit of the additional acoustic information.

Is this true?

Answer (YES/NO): YES